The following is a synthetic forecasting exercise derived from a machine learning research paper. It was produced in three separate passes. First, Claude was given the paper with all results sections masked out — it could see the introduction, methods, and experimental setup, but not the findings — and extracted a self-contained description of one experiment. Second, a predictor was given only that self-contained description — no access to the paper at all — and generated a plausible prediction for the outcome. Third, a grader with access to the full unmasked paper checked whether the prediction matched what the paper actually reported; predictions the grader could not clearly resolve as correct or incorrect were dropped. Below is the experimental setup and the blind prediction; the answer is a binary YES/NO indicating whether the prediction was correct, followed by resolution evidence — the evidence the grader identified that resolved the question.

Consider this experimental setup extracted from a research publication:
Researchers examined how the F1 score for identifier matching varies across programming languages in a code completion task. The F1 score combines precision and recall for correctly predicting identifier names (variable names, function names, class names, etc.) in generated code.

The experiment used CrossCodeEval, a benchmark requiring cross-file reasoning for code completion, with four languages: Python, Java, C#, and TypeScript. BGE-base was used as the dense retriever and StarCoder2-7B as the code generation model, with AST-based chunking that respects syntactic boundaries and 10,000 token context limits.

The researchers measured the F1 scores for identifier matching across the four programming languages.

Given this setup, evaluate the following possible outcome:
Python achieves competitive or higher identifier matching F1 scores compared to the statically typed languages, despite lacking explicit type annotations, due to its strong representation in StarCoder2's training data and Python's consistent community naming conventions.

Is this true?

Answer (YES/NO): YES